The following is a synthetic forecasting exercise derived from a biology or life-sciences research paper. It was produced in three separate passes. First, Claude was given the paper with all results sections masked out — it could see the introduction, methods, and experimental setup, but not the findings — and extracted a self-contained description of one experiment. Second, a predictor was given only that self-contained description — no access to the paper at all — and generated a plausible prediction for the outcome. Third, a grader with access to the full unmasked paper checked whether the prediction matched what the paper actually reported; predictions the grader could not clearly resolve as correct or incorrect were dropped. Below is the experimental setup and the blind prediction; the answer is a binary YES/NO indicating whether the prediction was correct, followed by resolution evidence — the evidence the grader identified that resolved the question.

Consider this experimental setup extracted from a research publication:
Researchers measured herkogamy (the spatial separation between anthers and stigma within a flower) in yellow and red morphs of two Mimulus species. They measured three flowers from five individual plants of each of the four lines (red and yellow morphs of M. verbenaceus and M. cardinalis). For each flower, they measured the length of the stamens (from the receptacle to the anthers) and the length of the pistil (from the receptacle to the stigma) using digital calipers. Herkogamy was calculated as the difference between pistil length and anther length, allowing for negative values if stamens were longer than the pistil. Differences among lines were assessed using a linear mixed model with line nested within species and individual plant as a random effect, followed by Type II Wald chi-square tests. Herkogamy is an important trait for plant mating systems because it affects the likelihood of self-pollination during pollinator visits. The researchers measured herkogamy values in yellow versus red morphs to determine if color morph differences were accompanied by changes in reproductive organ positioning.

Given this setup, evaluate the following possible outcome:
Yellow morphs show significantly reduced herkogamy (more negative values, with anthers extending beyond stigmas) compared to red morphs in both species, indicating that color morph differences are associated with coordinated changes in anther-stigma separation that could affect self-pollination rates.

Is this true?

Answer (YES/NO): NO